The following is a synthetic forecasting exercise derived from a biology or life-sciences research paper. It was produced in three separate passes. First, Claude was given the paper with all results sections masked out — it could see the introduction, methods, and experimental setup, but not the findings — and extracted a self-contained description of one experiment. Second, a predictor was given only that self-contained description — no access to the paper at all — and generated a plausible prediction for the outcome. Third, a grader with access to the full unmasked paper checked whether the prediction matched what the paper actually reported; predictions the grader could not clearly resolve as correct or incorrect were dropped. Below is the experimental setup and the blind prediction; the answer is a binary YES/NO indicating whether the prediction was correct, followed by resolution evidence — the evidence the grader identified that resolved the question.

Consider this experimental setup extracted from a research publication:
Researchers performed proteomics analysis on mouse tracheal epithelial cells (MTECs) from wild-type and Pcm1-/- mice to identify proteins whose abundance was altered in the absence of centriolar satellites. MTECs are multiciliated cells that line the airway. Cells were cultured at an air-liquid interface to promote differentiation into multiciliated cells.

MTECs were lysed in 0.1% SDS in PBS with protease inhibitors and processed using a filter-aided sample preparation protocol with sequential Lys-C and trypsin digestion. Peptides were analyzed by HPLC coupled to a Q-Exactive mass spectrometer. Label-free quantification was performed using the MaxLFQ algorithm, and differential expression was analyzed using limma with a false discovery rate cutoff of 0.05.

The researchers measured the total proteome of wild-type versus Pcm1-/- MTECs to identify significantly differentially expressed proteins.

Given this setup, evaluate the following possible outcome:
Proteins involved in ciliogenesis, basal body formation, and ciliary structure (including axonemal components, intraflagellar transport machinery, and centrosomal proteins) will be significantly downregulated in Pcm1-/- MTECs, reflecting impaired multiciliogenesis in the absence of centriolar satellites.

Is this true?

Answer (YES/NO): NO